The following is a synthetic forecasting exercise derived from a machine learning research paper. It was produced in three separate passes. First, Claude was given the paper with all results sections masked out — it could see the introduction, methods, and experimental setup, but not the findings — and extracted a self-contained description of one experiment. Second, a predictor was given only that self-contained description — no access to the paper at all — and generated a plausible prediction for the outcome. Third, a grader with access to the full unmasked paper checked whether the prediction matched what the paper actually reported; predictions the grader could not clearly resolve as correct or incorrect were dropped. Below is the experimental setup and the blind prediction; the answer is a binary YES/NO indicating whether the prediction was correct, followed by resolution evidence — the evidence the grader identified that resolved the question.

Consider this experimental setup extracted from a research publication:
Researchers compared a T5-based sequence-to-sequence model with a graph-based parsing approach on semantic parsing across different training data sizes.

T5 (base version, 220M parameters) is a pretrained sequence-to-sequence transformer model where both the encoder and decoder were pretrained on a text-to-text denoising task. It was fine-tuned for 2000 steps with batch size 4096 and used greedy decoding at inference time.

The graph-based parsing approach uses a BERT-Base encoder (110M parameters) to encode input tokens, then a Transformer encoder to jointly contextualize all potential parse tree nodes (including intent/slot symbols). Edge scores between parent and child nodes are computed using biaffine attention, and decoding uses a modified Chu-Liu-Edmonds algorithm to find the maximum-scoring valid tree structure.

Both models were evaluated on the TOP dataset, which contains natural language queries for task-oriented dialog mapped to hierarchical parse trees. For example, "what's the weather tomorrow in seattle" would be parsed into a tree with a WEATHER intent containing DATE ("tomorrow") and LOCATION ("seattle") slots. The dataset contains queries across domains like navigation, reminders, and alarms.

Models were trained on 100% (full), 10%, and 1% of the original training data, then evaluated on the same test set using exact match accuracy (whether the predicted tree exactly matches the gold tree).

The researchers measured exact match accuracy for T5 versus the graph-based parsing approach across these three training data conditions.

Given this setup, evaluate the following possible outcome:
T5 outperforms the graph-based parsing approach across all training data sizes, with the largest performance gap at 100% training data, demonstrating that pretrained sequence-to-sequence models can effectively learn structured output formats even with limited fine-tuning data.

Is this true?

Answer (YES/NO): NO